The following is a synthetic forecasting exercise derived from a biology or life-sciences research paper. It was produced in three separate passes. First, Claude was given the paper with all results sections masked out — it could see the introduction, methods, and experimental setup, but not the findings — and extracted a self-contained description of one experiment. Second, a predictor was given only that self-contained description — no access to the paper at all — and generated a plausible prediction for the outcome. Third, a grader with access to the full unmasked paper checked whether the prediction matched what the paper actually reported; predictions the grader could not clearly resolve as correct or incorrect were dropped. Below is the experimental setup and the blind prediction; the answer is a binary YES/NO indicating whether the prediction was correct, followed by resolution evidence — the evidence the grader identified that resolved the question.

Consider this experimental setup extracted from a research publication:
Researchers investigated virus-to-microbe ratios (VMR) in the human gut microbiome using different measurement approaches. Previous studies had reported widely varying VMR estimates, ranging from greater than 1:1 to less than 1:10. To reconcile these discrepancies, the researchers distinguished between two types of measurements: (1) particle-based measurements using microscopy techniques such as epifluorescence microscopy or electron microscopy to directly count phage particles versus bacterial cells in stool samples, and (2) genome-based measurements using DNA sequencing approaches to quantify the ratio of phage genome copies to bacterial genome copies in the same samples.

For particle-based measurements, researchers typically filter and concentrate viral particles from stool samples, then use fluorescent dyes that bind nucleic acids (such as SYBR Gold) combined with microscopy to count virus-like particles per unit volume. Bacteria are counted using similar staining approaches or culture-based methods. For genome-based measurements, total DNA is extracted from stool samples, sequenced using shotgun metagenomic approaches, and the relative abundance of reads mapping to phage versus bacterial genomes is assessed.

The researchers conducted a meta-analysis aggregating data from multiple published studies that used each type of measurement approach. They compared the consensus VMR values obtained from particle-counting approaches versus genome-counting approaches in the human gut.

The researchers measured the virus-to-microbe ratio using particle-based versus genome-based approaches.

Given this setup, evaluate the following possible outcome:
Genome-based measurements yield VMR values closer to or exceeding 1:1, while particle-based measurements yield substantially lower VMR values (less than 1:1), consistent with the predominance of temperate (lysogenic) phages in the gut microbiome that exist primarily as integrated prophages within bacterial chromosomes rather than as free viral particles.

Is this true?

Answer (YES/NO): YES